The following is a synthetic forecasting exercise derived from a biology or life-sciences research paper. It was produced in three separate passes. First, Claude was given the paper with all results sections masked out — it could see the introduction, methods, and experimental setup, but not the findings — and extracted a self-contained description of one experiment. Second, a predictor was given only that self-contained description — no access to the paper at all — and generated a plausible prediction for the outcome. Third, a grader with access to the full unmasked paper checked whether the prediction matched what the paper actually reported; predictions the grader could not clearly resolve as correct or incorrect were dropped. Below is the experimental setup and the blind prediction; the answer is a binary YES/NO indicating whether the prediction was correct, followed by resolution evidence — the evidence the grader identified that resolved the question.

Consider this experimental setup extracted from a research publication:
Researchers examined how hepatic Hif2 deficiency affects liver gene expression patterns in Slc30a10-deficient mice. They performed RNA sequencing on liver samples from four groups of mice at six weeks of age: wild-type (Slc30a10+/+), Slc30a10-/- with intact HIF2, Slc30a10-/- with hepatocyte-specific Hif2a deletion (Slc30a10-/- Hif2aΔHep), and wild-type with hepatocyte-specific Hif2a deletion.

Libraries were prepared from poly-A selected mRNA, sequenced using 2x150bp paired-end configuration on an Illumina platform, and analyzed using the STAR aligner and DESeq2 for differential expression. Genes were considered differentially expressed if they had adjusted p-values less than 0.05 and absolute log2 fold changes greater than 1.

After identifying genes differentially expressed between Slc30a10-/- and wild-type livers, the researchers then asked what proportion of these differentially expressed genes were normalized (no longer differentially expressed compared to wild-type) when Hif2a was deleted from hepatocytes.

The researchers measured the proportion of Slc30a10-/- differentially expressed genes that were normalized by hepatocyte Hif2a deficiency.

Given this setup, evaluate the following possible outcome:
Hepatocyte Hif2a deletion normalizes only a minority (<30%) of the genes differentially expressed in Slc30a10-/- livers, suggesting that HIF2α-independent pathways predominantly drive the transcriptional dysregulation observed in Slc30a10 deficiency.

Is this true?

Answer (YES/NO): NO